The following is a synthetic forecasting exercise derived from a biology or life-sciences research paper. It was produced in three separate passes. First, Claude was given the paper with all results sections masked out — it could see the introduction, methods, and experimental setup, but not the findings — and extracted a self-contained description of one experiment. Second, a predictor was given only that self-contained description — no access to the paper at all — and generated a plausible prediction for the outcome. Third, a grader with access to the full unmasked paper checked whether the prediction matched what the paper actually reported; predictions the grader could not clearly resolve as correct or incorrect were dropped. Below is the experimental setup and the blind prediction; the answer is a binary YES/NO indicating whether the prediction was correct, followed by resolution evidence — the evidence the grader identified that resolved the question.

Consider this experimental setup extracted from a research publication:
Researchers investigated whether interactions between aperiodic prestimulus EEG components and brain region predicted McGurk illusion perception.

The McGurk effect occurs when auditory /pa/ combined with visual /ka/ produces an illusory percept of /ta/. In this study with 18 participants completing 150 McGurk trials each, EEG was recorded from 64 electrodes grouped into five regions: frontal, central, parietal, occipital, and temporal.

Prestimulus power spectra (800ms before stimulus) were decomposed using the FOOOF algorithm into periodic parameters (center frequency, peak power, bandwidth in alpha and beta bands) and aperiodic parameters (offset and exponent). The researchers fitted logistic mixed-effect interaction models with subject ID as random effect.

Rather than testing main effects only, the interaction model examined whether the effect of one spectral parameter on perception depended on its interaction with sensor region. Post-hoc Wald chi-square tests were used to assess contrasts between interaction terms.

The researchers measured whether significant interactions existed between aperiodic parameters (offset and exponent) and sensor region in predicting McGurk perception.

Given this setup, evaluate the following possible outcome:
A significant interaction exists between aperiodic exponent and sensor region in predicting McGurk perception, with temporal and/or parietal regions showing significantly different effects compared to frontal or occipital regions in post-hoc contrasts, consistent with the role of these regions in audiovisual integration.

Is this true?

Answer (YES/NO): NO